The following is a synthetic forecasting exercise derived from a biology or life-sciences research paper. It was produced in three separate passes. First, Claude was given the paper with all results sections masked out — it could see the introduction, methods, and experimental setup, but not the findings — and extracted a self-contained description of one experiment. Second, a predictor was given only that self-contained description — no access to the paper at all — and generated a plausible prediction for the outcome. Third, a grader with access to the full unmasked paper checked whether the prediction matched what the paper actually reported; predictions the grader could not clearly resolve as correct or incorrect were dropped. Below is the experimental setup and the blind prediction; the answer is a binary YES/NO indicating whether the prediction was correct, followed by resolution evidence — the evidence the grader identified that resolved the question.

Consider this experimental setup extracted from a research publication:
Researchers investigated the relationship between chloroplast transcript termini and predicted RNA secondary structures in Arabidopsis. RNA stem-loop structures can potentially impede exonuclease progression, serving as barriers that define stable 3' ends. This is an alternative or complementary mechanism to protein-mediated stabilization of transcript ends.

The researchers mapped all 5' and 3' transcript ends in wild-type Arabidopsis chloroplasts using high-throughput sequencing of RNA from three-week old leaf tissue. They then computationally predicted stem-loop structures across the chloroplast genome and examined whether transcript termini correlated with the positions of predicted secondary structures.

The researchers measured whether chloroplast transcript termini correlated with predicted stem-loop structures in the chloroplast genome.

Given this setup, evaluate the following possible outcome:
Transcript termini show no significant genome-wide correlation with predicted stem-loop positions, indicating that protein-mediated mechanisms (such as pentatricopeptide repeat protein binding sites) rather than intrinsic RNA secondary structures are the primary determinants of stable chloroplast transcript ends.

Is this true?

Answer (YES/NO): NO